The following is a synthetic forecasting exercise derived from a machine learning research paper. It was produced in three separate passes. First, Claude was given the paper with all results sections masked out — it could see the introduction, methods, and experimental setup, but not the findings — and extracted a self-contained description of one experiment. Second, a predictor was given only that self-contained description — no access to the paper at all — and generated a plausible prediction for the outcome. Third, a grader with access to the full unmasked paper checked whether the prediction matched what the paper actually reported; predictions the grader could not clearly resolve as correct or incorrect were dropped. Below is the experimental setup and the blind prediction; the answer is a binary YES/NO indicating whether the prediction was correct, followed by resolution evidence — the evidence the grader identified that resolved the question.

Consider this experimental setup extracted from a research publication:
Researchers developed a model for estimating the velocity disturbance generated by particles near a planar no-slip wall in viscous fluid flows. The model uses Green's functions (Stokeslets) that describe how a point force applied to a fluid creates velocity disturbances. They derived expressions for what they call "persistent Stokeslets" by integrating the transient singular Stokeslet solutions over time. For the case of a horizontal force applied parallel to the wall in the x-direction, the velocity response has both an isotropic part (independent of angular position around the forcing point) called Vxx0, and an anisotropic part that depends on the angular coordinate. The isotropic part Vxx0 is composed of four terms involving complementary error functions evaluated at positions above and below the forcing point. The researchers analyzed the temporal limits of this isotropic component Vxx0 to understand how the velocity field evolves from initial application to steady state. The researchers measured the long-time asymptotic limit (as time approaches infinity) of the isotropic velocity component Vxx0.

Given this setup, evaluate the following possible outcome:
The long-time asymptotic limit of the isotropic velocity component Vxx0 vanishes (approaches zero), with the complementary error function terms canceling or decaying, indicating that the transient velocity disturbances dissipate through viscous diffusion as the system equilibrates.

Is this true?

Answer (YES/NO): YES